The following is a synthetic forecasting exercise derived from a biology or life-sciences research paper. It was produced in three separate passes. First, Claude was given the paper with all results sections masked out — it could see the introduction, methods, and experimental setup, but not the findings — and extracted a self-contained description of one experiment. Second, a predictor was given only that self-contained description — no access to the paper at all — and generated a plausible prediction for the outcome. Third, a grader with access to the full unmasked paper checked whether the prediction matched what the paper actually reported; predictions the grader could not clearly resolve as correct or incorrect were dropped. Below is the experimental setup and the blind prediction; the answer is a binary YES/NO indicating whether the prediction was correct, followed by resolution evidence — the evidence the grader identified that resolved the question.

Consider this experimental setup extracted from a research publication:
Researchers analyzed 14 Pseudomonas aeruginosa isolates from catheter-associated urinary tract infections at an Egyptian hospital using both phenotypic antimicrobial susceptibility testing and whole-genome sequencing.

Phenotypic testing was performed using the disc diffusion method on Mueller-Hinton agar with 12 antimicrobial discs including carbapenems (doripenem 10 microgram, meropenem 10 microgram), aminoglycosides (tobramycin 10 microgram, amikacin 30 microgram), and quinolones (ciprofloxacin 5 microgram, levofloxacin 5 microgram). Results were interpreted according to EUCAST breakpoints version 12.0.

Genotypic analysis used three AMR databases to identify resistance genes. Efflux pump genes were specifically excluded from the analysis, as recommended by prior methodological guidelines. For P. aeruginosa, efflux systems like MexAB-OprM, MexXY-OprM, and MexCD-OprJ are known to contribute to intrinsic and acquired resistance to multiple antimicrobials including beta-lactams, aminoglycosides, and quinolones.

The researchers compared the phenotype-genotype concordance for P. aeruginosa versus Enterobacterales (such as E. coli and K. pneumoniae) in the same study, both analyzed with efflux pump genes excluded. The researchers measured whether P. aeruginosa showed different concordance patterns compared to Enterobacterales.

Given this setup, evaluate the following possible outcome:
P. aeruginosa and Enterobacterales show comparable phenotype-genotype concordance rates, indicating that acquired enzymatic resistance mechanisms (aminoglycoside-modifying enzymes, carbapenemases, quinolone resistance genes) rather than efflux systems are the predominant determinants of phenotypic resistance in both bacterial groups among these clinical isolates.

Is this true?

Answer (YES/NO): NO